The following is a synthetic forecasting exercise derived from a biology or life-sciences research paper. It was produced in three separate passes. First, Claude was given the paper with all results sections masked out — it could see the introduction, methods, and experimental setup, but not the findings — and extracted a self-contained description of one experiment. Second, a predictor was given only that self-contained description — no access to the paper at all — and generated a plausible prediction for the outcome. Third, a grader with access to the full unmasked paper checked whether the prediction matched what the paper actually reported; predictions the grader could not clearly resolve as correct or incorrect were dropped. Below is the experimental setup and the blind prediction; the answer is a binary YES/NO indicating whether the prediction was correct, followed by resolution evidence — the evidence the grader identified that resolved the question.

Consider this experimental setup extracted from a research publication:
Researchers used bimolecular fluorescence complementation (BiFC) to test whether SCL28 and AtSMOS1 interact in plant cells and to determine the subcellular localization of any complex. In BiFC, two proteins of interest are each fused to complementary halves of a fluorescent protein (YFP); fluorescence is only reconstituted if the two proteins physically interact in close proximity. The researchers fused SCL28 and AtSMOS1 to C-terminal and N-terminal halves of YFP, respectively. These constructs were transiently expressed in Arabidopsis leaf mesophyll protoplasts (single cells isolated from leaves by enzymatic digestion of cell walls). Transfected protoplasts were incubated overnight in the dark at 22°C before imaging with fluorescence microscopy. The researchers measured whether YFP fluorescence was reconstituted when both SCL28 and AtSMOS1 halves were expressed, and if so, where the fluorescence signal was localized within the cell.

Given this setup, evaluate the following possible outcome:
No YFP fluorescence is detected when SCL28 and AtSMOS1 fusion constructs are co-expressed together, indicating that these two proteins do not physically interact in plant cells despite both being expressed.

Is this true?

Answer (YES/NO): NO